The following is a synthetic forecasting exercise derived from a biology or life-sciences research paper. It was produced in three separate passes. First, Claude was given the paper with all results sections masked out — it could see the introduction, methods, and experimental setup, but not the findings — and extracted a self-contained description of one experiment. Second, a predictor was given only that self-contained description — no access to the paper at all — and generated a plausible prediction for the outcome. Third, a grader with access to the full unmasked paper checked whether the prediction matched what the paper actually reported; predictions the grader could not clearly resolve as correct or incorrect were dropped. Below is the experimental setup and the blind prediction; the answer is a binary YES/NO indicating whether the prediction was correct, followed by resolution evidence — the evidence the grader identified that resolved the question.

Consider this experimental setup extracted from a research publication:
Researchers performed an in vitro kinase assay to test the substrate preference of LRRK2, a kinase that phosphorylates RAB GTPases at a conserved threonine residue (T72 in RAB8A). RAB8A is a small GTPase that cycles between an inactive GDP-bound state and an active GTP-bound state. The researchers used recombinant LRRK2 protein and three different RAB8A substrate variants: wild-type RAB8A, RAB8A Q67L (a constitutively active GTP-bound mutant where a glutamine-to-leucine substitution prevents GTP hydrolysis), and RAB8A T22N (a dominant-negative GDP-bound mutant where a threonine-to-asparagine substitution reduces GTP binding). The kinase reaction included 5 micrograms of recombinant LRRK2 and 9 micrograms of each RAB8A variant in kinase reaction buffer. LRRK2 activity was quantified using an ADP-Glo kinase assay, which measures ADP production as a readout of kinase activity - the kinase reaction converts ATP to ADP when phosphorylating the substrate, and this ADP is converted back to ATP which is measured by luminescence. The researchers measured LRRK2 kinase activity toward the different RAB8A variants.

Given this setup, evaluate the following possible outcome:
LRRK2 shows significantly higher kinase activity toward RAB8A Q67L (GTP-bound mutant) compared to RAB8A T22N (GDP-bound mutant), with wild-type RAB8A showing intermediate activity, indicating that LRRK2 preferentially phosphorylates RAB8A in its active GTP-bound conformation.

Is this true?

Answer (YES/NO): YES